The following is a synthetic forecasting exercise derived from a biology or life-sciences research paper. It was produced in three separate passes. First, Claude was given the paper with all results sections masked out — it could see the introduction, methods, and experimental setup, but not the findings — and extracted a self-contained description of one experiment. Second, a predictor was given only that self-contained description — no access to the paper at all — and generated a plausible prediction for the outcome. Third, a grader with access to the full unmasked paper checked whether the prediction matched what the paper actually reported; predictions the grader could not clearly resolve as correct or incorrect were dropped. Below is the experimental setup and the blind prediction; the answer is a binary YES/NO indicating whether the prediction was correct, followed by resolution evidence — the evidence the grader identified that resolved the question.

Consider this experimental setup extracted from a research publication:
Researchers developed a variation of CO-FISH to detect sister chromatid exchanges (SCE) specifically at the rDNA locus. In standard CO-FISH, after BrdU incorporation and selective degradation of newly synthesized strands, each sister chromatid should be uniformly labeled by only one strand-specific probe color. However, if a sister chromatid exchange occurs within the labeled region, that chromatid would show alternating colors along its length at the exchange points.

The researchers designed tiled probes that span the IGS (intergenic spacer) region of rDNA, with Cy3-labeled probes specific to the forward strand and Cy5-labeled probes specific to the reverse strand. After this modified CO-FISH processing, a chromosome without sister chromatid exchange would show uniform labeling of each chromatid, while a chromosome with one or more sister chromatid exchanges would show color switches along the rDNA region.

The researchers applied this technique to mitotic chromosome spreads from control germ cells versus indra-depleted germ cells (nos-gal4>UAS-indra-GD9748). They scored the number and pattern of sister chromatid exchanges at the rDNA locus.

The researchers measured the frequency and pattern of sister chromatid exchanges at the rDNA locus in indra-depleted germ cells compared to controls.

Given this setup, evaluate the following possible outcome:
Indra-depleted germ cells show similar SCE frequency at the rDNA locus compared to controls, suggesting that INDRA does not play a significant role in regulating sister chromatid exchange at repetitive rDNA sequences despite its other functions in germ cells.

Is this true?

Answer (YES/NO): NO